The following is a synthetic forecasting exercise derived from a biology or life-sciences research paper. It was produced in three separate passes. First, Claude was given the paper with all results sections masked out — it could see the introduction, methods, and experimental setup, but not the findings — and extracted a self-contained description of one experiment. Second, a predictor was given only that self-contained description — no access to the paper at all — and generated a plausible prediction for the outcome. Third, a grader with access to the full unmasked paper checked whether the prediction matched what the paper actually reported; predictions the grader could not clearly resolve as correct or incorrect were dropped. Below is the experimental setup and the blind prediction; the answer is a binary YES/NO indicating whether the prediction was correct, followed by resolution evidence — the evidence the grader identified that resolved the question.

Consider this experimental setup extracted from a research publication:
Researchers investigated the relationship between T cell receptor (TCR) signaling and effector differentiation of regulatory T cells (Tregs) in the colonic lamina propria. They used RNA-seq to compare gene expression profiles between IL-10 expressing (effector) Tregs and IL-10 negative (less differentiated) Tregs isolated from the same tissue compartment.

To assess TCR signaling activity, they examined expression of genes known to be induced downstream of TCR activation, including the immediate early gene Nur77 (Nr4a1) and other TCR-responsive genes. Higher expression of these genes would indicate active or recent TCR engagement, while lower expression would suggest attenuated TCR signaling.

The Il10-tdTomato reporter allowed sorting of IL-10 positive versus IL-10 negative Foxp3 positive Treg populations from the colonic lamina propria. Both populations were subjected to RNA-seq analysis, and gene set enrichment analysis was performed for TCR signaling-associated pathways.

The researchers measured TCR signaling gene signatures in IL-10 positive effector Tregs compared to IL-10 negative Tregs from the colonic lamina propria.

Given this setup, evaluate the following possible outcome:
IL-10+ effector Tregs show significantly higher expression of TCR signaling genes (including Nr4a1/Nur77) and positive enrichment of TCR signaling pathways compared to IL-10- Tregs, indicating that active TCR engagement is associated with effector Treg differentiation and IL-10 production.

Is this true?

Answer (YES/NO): NO